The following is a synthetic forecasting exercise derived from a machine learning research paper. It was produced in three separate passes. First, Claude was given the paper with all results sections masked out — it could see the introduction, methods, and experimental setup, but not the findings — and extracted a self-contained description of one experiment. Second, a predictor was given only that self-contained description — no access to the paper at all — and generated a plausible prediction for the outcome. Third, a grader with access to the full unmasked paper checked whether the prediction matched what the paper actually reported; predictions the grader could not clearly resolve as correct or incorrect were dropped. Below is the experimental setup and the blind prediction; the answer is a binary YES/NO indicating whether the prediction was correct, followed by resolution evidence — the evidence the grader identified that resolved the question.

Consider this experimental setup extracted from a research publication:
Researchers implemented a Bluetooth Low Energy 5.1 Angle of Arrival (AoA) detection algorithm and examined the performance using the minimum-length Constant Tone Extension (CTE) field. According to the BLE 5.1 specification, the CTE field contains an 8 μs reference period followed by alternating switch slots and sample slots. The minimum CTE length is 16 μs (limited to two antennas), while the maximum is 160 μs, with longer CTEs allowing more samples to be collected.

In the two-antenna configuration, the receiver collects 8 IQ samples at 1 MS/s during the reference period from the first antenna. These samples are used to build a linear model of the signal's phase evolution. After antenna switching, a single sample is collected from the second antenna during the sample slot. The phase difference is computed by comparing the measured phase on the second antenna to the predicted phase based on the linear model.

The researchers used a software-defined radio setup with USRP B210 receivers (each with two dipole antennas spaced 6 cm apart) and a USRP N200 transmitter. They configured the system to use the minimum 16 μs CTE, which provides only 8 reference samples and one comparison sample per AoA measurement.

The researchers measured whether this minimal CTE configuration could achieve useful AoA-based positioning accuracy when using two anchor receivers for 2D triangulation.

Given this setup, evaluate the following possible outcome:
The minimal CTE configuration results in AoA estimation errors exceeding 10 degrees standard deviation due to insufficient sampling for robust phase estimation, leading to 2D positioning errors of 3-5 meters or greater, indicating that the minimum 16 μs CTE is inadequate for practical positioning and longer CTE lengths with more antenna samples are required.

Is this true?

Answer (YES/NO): NO